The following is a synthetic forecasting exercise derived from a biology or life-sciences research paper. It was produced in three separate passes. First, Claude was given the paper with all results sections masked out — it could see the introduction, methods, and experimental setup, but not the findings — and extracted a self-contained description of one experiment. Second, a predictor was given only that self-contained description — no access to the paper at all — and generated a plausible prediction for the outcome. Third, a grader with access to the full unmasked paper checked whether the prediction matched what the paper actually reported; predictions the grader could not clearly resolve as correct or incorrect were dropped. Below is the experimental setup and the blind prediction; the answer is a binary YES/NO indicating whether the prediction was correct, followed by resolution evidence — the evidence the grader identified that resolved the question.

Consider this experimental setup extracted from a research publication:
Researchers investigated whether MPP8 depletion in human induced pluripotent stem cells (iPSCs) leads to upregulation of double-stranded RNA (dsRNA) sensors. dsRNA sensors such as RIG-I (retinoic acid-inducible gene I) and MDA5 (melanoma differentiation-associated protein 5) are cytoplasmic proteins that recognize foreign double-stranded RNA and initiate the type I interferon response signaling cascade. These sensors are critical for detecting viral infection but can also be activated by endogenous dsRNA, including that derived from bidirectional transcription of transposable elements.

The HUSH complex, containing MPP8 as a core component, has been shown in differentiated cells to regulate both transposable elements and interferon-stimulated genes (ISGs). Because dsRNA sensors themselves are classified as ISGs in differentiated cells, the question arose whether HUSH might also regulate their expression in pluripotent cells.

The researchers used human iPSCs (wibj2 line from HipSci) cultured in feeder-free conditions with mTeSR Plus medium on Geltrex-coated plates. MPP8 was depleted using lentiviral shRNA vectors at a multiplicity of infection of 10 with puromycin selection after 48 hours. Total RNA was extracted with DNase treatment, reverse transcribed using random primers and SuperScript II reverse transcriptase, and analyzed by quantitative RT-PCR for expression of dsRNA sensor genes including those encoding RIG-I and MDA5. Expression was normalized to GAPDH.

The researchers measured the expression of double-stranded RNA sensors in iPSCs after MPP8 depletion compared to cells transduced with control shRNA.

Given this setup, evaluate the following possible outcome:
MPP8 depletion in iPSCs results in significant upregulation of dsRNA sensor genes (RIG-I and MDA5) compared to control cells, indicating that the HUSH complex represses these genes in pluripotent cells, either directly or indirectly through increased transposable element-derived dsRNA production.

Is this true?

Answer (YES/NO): YES